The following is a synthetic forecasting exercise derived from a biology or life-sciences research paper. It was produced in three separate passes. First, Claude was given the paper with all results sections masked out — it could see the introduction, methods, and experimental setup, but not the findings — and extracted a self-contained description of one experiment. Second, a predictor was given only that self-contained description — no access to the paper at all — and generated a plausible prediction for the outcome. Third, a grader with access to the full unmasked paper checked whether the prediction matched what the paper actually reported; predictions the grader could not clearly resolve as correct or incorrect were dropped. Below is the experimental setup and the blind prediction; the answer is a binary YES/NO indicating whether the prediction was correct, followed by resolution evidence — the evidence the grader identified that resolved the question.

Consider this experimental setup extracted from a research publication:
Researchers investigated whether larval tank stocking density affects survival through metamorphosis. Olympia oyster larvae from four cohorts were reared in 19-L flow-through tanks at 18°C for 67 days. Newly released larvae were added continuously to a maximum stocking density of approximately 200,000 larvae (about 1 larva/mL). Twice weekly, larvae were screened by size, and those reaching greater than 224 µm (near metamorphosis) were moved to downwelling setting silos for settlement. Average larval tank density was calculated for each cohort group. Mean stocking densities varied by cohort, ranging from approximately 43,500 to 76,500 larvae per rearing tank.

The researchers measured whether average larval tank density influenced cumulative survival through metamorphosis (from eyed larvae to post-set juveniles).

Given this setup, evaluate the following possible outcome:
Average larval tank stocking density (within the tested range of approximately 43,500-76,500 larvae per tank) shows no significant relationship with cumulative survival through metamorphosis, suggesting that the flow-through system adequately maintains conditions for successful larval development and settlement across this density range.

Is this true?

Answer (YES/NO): NO